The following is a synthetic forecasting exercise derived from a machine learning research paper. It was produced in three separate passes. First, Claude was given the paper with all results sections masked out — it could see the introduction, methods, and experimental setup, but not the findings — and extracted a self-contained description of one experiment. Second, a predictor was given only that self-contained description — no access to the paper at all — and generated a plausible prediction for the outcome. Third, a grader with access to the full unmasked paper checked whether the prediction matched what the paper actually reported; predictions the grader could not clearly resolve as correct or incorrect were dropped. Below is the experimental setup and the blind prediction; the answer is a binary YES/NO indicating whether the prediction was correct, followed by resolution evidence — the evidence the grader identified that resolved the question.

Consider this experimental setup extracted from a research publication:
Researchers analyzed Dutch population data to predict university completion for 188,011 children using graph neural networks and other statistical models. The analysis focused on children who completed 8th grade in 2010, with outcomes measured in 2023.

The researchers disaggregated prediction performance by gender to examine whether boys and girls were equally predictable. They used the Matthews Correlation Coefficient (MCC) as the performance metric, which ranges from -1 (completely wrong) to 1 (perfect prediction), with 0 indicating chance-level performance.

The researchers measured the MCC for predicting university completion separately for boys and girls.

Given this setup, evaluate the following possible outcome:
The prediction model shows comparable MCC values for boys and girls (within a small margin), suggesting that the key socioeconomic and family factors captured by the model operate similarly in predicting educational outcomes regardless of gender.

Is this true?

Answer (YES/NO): NO